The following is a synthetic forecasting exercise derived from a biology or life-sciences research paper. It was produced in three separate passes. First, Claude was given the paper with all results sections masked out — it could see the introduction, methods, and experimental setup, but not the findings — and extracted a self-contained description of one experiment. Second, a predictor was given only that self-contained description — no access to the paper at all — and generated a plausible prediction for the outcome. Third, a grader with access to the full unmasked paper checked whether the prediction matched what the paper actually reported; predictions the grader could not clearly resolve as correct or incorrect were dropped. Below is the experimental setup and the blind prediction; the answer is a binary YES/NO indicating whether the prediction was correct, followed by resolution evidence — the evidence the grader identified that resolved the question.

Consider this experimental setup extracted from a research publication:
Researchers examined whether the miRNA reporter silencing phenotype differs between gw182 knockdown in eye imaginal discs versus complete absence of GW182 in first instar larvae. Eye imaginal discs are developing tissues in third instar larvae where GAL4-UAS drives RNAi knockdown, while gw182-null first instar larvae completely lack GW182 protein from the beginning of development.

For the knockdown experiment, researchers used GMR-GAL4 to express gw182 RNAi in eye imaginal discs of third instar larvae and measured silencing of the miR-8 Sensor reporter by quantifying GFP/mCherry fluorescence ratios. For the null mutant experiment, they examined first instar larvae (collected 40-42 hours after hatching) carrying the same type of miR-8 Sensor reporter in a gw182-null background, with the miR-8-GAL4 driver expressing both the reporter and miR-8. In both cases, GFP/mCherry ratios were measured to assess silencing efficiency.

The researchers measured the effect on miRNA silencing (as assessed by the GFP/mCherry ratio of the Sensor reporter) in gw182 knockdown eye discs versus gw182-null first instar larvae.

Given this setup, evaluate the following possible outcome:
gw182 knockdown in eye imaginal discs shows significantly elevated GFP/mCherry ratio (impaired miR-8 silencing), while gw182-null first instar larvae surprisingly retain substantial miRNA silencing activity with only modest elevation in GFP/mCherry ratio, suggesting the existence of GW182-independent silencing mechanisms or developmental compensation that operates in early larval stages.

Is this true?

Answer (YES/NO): NO